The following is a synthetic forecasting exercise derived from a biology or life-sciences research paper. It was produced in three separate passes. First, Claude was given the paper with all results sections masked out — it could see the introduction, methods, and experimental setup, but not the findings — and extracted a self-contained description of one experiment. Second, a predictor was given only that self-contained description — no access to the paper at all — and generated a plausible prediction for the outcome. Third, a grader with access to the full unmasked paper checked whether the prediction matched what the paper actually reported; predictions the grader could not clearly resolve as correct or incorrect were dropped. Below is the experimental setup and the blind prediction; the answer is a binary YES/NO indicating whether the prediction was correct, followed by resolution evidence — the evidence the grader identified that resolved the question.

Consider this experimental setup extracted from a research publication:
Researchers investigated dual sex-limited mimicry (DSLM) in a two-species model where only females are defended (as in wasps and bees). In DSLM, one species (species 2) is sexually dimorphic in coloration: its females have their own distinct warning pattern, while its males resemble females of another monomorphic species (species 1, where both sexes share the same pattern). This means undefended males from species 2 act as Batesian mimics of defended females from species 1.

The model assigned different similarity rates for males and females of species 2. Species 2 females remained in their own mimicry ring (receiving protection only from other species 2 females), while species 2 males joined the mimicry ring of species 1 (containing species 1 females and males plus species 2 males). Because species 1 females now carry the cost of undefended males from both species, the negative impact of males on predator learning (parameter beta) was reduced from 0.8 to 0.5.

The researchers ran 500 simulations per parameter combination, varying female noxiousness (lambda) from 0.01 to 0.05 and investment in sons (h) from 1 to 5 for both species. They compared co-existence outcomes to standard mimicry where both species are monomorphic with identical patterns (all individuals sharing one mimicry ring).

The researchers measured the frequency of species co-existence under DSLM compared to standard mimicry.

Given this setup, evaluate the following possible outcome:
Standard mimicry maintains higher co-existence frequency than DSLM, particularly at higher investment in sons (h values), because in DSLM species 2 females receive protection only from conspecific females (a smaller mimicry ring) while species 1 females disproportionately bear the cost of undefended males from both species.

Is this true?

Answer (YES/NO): NO